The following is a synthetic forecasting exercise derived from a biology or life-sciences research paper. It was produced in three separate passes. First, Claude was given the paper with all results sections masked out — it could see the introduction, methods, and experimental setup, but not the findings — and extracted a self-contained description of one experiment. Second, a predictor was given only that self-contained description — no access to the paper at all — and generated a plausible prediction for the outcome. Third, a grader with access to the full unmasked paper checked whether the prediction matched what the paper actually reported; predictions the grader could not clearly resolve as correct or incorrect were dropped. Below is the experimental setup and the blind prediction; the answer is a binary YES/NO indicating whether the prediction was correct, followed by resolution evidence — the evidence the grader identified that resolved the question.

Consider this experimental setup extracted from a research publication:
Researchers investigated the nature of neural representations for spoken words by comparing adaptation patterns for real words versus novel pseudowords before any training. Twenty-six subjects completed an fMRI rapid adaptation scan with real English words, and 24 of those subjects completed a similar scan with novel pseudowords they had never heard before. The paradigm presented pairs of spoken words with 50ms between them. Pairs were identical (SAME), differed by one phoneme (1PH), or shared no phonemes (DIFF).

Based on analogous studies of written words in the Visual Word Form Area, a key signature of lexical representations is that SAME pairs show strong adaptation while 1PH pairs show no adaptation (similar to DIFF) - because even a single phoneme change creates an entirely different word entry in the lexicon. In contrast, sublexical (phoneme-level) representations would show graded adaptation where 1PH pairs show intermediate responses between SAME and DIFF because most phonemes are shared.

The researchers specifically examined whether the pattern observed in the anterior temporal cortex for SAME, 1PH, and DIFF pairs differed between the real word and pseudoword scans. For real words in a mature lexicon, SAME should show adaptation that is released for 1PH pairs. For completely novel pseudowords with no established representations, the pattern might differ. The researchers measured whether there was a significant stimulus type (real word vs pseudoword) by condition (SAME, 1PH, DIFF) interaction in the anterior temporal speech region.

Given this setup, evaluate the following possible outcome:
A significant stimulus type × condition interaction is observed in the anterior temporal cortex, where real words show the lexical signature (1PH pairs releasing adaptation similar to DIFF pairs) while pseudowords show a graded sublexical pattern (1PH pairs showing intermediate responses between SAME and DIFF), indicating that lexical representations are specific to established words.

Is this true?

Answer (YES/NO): YES